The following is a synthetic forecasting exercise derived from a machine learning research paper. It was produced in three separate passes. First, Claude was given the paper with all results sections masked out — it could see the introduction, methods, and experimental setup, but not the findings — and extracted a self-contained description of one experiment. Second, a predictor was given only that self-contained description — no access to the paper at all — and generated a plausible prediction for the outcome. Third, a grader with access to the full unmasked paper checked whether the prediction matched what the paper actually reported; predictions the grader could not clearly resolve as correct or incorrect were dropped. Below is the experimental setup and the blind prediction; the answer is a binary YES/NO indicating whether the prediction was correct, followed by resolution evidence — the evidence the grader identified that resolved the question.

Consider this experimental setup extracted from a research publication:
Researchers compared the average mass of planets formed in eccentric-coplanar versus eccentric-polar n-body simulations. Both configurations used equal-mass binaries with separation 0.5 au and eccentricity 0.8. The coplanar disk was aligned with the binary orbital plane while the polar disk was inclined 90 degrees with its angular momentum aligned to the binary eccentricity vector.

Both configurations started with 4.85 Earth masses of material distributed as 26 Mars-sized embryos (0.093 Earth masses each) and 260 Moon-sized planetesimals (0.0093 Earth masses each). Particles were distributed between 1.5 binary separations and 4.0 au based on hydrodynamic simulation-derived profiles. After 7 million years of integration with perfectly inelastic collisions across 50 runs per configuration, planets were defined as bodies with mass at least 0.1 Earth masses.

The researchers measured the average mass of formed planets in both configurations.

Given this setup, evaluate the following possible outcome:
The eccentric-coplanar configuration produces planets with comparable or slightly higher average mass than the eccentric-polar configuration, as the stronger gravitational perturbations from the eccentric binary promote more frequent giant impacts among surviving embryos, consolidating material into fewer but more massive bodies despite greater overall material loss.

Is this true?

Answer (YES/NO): YES